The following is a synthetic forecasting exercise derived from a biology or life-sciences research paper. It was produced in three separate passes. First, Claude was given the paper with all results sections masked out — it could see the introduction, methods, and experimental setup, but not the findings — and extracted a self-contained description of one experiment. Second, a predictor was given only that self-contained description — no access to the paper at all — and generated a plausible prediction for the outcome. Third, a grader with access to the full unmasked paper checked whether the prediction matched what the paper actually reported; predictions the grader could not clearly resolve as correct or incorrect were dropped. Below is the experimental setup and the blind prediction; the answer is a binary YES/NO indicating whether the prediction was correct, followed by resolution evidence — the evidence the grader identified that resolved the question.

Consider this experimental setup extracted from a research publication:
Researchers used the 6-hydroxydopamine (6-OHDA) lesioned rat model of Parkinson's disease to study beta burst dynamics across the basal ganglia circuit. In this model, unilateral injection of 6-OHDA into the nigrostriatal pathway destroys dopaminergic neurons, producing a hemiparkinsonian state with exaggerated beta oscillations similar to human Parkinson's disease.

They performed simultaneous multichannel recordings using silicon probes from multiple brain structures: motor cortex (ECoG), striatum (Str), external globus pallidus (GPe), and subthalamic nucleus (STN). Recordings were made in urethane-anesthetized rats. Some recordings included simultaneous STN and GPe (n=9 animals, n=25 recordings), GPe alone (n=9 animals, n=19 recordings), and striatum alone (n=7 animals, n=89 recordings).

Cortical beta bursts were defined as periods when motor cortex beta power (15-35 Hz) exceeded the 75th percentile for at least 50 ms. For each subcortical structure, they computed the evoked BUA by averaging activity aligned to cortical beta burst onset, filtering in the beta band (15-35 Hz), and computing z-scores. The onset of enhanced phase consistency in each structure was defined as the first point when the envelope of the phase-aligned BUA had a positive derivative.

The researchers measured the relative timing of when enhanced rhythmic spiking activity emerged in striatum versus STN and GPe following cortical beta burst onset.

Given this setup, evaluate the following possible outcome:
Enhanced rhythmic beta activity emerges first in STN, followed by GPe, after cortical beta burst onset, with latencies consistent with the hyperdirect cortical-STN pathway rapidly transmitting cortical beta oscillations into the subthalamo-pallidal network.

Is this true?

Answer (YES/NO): NO